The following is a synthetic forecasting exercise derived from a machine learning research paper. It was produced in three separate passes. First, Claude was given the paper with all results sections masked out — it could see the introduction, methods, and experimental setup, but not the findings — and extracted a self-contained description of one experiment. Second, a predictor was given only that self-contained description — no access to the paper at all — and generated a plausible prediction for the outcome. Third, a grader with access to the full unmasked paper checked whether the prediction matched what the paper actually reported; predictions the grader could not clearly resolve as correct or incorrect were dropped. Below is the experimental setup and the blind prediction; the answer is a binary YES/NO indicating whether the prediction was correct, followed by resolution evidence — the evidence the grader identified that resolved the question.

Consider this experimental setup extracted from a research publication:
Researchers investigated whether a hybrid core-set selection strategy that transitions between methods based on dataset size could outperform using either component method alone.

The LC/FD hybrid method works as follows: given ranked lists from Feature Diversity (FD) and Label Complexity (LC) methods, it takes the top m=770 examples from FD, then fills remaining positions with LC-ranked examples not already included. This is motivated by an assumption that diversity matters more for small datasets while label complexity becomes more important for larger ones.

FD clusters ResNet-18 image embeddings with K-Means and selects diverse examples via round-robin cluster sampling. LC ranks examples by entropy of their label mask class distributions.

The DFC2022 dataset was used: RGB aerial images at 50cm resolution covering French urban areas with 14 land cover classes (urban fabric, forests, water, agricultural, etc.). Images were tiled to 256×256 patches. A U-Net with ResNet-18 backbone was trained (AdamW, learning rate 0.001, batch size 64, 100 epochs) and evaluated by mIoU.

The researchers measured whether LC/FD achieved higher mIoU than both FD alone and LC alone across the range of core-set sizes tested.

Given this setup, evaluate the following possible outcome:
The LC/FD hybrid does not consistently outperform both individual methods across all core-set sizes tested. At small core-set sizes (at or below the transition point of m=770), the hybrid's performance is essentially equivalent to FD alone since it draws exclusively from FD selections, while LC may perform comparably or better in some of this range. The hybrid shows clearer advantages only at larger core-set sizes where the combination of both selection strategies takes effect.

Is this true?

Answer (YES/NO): NO